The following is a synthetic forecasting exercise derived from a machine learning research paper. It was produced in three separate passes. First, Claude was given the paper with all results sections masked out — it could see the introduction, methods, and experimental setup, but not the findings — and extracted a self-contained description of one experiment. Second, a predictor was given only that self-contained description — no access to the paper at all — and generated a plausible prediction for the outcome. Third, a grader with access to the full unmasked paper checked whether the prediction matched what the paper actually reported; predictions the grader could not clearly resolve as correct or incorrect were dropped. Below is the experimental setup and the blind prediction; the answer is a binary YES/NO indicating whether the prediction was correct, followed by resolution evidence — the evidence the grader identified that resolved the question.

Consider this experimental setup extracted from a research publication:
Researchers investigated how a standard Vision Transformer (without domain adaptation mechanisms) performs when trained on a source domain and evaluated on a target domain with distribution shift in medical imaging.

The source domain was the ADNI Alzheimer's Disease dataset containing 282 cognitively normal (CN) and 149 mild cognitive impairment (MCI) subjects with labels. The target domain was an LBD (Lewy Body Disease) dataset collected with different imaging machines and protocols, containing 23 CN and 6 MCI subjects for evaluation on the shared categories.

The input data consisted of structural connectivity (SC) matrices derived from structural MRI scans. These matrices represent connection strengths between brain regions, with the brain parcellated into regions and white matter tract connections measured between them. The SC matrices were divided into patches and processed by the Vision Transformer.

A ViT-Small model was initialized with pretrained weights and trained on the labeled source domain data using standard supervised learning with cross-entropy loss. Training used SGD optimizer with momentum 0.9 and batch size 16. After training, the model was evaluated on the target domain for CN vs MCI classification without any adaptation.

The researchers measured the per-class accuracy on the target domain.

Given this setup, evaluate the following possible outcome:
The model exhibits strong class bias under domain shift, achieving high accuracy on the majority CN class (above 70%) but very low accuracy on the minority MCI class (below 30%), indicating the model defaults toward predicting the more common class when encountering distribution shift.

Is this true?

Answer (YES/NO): NO